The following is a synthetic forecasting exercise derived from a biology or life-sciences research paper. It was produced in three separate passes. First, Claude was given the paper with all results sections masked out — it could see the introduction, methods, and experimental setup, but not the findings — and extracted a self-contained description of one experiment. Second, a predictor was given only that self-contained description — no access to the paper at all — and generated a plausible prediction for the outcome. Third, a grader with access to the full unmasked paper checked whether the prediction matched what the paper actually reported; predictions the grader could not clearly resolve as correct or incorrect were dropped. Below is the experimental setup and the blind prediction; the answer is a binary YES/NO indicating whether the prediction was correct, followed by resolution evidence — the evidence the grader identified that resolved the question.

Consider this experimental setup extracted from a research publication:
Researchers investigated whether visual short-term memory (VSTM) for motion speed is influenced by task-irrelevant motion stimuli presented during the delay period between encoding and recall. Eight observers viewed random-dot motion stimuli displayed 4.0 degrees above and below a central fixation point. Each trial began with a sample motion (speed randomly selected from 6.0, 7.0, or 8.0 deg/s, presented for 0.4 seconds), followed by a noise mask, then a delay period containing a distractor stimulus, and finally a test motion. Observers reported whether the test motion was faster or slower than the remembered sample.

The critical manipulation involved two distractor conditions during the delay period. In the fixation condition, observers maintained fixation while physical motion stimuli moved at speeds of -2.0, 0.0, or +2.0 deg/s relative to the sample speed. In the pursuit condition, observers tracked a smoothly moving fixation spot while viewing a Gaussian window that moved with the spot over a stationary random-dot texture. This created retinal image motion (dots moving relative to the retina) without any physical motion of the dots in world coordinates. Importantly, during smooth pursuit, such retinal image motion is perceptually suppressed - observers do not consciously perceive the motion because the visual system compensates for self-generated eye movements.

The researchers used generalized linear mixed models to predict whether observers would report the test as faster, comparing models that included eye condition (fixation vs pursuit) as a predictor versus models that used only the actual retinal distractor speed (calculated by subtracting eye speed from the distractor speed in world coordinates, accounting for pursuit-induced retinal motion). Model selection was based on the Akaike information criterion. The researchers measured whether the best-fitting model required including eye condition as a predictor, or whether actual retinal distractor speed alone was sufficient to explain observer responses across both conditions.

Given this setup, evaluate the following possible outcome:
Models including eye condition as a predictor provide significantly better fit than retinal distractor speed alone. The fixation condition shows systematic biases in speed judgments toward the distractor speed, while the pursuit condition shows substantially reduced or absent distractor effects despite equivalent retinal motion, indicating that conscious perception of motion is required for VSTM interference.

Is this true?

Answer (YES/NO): NO